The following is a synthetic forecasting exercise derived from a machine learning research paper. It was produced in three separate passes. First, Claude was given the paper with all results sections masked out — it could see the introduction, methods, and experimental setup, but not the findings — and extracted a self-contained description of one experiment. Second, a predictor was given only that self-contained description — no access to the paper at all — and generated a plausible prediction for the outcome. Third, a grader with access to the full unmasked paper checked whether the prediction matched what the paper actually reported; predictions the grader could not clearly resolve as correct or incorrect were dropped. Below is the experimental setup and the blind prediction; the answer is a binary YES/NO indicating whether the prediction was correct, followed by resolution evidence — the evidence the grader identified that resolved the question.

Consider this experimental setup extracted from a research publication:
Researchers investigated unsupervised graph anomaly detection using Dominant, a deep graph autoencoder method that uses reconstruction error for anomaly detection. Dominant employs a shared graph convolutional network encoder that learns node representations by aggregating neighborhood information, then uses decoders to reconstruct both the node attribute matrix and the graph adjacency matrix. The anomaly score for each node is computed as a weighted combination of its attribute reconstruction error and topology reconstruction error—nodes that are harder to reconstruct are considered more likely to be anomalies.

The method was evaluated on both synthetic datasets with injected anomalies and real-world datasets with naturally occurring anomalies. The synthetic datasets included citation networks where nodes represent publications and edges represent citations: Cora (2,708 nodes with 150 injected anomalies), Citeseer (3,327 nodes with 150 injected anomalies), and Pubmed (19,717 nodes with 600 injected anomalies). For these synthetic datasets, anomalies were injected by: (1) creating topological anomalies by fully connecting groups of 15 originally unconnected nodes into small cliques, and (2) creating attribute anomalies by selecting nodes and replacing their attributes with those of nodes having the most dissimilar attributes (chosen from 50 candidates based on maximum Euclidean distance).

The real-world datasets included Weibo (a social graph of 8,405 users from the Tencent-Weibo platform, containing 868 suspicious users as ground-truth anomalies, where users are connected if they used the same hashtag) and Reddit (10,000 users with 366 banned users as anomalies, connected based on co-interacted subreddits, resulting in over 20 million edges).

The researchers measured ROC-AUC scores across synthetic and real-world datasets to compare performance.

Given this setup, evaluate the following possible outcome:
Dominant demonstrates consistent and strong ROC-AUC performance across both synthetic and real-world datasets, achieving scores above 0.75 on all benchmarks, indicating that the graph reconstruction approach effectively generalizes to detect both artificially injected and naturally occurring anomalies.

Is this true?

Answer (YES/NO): NO